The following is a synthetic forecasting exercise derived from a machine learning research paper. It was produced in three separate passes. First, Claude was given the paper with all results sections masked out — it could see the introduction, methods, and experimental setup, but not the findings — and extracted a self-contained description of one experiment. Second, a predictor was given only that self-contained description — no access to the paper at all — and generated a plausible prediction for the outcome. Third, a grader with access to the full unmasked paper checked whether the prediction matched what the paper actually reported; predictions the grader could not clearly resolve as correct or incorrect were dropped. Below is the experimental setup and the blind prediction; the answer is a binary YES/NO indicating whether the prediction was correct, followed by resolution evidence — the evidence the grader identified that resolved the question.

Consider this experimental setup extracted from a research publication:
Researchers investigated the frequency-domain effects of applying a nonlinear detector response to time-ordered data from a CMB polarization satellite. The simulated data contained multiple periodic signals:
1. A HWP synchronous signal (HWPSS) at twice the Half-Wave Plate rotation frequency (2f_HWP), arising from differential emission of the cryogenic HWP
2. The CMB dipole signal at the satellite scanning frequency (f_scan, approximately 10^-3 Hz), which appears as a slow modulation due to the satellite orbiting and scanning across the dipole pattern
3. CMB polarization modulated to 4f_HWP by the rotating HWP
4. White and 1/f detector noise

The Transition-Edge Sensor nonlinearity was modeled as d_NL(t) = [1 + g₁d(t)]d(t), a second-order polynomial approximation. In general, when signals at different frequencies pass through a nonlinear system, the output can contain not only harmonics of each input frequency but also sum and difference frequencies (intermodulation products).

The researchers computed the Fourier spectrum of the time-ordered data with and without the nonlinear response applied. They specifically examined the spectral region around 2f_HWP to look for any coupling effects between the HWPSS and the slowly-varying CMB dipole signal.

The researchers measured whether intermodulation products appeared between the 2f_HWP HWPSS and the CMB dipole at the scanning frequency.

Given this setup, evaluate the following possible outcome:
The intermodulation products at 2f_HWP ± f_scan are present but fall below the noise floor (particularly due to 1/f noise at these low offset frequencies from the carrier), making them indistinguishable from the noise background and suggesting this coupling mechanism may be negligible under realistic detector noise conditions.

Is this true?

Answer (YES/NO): NO